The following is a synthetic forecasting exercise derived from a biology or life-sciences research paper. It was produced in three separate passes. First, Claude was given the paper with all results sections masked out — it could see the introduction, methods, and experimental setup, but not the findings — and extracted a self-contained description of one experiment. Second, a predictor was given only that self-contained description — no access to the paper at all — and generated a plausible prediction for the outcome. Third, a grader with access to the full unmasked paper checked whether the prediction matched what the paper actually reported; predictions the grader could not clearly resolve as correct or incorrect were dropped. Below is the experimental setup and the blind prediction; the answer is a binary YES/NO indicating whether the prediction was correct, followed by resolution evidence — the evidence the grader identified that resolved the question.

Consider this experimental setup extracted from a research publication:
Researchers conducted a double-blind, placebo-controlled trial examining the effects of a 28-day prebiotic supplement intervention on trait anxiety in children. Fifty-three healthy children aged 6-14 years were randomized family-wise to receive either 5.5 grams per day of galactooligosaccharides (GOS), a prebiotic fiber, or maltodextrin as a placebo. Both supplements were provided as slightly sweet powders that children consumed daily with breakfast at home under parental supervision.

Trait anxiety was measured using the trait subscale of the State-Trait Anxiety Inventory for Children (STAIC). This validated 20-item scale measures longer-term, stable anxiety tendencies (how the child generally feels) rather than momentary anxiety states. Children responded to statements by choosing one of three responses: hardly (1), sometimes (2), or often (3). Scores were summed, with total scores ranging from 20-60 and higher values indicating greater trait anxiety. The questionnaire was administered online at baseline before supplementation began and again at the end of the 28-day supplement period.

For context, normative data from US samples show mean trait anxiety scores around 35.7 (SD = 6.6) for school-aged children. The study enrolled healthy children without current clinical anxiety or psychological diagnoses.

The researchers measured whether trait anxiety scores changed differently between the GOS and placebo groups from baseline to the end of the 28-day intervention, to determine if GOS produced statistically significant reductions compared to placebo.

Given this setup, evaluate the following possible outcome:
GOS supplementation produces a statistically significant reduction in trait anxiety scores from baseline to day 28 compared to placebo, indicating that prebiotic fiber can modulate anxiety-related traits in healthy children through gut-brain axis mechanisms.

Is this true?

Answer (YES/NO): NO